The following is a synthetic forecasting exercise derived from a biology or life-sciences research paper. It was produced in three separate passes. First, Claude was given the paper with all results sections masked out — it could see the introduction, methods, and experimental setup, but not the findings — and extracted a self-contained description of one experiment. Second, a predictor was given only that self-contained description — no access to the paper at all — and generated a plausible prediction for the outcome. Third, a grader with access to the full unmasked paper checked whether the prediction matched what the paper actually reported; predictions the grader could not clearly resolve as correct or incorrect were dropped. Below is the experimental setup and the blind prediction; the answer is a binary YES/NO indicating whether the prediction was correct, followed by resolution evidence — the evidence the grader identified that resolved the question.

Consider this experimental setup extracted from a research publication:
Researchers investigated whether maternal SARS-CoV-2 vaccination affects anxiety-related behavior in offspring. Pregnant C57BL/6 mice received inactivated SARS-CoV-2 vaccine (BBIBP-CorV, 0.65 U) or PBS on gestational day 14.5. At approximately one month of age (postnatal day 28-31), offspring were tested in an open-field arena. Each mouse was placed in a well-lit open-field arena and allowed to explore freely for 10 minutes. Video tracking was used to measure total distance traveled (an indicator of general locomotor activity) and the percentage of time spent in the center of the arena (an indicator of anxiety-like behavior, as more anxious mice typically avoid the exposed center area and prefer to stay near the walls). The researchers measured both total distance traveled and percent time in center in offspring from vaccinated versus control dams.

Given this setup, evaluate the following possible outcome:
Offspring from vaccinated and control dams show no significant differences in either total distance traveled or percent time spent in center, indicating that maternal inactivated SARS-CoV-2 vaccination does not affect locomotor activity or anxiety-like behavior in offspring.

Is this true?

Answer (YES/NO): NO